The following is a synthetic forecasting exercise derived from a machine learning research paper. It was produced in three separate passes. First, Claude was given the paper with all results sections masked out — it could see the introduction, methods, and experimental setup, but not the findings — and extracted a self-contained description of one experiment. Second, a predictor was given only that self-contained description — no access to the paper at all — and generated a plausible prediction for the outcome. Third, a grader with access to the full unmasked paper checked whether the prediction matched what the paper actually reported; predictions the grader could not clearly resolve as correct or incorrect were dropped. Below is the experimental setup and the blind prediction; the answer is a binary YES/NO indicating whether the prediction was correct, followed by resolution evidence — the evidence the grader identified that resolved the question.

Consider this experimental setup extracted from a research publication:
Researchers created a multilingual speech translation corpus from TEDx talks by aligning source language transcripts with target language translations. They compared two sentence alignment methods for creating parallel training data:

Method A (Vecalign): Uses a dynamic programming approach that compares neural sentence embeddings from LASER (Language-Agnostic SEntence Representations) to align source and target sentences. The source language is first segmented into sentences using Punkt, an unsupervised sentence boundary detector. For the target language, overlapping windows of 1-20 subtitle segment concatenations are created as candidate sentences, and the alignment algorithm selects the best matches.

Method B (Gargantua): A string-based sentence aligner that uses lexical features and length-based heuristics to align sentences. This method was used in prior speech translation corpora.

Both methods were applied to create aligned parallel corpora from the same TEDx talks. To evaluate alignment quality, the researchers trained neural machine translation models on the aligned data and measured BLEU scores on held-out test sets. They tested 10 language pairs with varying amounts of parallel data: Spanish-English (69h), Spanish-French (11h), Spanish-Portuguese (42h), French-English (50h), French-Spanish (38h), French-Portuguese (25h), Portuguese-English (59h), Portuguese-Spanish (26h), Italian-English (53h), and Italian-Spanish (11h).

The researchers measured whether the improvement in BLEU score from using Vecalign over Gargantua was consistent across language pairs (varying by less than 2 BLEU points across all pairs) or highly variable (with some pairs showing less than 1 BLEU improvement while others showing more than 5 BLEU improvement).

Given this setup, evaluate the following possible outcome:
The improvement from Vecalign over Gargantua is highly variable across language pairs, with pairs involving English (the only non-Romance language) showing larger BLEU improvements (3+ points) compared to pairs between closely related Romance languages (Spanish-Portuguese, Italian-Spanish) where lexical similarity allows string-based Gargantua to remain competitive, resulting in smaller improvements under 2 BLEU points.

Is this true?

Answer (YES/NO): NO